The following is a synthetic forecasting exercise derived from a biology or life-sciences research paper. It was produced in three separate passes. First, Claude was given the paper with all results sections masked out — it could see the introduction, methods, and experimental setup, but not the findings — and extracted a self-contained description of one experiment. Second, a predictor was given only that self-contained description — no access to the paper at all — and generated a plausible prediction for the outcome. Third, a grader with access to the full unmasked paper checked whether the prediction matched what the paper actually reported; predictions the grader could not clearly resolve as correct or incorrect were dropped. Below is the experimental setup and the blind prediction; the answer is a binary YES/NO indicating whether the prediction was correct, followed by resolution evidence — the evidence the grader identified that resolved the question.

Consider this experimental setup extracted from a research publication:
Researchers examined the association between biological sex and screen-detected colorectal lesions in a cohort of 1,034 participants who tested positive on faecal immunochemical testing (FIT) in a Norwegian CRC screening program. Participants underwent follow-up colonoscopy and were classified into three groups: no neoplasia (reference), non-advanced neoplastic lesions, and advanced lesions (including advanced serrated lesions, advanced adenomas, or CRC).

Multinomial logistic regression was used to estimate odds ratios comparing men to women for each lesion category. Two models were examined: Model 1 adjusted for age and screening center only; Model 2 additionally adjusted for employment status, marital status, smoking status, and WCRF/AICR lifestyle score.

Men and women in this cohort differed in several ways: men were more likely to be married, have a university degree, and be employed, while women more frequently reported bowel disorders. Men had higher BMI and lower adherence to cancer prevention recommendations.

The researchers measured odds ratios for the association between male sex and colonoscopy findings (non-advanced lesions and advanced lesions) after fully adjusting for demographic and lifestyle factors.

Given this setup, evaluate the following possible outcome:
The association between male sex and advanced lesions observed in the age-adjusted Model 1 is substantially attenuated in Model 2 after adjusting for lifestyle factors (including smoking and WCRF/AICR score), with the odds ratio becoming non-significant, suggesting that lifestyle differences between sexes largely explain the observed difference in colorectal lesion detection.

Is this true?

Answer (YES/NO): NO